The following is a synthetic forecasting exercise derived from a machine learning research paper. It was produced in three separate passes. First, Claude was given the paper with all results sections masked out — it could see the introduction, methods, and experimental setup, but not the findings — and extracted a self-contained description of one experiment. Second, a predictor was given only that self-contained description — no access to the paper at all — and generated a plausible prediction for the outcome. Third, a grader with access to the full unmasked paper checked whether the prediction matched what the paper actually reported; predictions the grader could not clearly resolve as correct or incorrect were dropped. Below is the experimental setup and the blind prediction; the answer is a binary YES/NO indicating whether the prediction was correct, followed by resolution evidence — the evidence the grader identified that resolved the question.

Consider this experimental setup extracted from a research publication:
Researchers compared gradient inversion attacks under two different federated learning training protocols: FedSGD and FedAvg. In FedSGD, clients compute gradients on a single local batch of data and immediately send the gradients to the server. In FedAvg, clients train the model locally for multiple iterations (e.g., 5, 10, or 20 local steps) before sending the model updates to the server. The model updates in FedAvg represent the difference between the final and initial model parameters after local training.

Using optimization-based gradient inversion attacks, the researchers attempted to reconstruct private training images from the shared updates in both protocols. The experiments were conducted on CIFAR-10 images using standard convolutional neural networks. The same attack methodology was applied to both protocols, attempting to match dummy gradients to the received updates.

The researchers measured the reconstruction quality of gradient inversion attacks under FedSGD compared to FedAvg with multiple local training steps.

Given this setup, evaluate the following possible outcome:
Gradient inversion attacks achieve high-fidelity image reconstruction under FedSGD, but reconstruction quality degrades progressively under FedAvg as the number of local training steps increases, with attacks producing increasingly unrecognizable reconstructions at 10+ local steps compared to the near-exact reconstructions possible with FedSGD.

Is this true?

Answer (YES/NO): NO